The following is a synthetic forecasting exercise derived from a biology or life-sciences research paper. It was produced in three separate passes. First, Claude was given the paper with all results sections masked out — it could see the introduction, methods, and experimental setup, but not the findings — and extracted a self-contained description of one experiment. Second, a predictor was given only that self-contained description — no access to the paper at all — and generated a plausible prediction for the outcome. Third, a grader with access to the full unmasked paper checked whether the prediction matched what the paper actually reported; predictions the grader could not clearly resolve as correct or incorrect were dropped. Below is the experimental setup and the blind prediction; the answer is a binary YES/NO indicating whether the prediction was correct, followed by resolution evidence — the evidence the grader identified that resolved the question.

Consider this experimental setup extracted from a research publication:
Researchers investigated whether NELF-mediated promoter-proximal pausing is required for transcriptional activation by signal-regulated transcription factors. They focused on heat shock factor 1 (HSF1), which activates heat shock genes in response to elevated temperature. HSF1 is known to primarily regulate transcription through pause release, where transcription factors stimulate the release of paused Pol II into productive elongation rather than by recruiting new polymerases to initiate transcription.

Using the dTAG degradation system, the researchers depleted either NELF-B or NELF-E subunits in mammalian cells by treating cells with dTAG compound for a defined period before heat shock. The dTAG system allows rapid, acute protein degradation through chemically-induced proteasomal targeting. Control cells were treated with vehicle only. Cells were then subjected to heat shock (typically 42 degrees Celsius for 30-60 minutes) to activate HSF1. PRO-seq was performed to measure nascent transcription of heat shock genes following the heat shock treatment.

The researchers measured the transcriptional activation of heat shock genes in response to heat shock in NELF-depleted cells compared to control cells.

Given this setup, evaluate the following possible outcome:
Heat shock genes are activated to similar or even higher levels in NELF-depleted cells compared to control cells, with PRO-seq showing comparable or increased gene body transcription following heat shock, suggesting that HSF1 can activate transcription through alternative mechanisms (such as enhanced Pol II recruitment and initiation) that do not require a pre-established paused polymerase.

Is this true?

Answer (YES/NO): NO